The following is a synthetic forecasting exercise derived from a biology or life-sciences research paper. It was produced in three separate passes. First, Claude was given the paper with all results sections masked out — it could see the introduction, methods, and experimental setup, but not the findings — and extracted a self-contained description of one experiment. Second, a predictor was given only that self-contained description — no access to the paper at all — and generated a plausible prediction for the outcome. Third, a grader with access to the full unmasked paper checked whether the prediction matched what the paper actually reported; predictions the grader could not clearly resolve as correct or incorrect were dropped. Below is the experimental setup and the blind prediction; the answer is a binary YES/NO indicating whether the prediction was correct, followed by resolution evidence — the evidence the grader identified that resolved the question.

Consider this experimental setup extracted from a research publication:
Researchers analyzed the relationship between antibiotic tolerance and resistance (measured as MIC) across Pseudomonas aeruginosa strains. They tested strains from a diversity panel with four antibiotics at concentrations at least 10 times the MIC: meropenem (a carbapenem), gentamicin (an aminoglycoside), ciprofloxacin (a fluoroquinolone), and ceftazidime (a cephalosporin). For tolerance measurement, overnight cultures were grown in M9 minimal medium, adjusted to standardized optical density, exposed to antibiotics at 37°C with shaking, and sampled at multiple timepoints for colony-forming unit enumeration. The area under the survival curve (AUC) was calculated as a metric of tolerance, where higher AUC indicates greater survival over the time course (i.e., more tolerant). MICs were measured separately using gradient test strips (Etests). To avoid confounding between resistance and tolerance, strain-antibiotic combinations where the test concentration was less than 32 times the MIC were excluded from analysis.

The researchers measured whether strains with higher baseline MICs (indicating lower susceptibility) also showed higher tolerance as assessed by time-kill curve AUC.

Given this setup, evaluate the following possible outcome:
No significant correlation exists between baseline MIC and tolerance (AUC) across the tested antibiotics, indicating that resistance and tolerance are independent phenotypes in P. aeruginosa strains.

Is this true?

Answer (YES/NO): NO